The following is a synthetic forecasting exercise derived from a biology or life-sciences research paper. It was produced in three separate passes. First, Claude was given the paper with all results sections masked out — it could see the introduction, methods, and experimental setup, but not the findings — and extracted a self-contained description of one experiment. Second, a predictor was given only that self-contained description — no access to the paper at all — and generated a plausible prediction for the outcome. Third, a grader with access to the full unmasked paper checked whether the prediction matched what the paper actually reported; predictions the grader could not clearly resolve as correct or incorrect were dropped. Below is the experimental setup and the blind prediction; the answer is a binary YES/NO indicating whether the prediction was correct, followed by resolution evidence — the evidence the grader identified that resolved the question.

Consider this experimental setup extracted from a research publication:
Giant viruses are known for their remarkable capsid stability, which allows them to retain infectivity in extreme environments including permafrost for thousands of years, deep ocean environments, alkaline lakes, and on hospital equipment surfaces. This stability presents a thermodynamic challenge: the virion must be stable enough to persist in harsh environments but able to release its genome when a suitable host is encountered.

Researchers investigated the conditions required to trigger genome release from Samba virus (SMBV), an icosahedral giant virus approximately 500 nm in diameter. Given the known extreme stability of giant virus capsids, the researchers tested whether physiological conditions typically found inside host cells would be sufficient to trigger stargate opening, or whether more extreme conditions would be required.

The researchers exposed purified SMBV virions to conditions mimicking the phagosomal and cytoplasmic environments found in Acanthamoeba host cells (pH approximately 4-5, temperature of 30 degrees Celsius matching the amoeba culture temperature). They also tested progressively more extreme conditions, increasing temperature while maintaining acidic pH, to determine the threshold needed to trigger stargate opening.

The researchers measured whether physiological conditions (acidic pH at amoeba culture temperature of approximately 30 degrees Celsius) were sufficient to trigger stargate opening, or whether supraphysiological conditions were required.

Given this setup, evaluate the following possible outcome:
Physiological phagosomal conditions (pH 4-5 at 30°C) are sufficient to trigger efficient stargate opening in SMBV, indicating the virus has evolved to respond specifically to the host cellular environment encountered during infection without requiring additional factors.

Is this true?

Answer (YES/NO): NO